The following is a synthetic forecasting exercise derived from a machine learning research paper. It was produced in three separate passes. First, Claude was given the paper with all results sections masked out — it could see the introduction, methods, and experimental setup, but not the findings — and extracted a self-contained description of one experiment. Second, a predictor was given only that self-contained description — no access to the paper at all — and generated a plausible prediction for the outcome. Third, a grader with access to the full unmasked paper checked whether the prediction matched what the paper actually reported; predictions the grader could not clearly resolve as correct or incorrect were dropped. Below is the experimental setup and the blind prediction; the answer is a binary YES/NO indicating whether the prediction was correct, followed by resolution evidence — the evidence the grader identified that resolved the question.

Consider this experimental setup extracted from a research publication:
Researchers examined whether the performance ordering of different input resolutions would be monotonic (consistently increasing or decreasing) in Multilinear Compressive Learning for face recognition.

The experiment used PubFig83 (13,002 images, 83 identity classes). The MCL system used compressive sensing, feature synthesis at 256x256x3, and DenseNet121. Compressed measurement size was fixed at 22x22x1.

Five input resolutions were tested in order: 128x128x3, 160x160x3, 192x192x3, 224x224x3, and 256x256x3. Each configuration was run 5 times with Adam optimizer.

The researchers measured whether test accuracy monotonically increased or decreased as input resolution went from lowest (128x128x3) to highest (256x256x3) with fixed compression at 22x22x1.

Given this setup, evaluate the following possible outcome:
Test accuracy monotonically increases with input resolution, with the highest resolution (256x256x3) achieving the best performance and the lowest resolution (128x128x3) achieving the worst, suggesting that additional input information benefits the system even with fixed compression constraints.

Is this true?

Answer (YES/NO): NO